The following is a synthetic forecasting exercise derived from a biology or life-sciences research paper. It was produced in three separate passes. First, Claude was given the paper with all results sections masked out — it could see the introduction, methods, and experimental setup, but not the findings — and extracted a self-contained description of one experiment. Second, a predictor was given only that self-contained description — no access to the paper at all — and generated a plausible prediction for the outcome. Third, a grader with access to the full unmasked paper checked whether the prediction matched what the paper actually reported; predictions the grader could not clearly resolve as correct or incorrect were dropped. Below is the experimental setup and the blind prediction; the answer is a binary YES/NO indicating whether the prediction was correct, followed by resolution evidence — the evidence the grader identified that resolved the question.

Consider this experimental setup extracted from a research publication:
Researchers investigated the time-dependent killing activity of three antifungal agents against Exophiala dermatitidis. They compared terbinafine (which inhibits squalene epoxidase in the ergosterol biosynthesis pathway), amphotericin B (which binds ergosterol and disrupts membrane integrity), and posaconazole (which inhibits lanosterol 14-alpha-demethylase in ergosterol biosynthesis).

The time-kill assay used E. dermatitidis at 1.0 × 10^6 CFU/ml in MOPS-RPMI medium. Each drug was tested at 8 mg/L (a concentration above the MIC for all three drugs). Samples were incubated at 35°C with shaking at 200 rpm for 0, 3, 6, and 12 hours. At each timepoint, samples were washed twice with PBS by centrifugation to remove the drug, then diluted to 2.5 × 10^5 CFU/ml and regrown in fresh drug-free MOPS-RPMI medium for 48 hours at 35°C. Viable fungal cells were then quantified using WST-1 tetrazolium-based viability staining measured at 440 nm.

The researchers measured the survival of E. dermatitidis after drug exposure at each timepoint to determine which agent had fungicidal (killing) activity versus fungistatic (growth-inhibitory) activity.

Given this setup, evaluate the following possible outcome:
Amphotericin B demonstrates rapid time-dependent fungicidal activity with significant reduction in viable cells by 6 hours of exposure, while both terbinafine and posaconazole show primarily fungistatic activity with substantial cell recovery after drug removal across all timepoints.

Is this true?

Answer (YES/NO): NO